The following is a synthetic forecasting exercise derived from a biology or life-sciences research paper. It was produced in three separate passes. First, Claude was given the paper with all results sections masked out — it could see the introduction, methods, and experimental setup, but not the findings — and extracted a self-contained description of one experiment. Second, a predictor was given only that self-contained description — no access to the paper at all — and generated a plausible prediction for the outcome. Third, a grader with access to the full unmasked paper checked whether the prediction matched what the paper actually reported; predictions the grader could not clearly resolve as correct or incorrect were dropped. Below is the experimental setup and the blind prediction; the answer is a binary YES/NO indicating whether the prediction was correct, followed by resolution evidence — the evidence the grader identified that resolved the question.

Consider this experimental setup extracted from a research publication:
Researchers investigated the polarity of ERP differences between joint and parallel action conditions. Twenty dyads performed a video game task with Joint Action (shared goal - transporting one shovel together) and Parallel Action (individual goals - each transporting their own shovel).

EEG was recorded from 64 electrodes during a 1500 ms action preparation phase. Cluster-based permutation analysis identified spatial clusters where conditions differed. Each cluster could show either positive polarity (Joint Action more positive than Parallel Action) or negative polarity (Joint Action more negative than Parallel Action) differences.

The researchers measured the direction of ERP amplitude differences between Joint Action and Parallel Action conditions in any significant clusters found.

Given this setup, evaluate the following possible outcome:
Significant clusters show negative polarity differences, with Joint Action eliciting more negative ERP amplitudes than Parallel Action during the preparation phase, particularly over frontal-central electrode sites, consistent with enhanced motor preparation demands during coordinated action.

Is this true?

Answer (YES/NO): NO